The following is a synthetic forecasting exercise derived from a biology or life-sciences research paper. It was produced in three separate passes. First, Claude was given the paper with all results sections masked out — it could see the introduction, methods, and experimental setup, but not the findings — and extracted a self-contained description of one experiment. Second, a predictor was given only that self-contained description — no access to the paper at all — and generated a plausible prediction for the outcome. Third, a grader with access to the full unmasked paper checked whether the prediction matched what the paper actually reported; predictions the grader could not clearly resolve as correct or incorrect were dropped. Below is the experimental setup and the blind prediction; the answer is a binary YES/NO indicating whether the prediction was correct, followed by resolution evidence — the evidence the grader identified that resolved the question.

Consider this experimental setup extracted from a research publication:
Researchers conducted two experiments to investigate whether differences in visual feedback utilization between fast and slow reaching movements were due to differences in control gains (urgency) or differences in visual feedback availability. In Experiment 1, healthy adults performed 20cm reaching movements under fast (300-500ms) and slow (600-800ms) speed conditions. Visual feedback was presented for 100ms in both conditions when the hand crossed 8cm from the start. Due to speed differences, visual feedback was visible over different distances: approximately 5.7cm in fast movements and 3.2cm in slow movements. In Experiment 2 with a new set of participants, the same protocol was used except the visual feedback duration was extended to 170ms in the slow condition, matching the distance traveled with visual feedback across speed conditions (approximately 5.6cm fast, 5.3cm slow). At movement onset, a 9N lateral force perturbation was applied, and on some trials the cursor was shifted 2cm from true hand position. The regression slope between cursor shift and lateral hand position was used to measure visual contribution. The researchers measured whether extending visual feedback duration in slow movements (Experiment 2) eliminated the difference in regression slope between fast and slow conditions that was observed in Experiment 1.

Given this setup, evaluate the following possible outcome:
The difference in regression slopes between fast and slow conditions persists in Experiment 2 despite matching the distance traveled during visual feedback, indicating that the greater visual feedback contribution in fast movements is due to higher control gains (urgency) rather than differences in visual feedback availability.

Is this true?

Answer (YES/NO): NO